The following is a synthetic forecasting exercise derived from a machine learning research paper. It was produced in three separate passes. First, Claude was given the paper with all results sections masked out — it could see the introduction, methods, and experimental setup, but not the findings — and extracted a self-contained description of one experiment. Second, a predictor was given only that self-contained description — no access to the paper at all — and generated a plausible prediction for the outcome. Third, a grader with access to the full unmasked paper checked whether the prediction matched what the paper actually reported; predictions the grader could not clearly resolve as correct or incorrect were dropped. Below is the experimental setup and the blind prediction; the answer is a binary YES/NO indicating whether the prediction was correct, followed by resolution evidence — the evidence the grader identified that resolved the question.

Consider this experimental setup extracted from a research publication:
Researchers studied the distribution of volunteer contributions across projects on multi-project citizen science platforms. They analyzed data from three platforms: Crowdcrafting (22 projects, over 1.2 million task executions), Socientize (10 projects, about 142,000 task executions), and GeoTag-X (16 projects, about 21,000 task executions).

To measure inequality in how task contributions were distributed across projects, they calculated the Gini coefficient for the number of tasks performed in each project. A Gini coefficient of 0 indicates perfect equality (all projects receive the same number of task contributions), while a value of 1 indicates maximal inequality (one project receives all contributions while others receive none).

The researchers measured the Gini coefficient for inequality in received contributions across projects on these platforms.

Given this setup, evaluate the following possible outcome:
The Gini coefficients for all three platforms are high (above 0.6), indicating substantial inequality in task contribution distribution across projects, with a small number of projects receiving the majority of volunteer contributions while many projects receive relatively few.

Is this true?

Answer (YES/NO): YES